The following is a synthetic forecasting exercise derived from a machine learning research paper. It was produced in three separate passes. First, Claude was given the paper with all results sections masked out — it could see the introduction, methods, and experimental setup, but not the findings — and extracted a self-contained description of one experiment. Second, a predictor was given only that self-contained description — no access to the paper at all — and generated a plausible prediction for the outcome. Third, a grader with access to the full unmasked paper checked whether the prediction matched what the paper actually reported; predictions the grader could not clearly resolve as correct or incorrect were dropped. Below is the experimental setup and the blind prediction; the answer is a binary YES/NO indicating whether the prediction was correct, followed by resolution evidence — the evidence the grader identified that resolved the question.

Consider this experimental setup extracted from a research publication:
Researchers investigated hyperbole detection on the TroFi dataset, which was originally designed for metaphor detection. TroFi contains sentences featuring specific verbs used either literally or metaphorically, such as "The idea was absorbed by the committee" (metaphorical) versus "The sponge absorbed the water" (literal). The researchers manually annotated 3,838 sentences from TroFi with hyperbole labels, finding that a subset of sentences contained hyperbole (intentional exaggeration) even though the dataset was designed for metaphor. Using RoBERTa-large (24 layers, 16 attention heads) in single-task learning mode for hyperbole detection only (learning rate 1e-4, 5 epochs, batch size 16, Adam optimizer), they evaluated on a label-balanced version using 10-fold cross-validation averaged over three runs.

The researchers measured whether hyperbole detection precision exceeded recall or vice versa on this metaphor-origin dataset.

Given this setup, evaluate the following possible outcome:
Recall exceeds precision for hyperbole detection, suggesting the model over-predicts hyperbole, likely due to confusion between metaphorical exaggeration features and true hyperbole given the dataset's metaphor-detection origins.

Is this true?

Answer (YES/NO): NO